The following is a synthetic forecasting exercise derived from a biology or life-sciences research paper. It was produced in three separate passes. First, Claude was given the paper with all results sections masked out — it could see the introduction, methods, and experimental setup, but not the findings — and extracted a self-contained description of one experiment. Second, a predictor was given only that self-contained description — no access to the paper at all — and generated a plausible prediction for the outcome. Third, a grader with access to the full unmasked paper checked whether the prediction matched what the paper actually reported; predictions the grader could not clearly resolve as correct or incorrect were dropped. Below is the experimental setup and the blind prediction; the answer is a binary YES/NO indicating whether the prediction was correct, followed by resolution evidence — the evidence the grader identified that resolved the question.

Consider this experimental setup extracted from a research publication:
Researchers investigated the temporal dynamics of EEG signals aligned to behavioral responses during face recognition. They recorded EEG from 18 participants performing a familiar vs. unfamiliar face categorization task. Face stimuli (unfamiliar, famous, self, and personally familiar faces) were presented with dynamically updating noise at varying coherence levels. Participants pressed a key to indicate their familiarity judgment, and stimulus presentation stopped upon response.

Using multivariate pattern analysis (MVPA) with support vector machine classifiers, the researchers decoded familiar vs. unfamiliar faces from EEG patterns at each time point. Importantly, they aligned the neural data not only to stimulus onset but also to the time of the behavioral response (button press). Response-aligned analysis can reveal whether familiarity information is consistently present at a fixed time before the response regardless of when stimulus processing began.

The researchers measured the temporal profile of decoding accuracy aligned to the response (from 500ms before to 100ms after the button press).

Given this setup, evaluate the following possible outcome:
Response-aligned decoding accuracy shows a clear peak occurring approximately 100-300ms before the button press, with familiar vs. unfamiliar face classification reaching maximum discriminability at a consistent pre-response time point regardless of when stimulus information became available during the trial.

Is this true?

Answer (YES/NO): YES